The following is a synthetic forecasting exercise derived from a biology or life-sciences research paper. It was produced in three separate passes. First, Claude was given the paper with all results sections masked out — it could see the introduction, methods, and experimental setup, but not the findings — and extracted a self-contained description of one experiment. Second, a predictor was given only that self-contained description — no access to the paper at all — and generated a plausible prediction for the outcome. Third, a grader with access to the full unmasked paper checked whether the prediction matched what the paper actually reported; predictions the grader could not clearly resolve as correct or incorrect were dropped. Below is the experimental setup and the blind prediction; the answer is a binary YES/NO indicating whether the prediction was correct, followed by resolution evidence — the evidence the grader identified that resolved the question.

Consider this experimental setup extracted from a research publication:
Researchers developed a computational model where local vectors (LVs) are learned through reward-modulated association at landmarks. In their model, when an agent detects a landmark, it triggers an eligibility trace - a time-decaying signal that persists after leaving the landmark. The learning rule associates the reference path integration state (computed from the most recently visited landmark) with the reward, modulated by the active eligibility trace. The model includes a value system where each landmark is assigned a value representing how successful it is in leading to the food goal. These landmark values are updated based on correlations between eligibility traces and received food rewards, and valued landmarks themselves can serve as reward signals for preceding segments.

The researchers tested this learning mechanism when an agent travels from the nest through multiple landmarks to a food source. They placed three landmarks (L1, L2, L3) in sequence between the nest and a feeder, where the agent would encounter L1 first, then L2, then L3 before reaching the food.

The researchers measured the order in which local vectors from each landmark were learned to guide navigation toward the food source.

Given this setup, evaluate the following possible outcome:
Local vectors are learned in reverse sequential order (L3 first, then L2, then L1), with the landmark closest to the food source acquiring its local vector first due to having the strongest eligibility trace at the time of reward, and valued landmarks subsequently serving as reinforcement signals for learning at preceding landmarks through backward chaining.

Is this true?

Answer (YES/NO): YES